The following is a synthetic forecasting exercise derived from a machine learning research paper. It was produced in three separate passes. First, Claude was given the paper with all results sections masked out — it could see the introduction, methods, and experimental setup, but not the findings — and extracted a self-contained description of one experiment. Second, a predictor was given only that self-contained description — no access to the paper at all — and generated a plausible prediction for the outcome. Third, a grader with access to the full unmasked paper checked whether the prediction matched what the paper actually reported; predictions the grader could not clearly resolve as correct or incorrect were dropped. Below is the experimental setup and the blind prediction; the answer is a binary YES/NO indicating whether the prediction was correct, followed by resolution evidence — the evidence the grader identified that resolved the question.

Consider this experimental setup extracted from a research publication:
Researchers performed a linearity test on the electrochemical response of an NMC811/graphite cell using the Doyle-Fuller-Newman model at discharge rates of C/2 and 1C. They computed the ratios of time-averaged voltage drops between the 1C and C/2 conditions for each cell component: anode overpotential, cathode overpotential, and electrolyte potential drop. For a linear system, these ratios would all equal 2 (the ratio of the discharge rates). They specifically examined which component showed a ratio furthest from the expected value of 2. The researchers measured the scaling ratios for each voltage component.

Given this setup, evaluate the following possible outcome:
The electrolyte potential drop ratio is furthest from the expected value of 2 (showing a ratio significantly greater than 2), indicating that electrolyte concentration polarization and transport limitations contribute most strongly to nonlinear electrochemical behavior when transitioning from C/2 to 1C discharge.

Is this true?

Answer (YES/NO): NO